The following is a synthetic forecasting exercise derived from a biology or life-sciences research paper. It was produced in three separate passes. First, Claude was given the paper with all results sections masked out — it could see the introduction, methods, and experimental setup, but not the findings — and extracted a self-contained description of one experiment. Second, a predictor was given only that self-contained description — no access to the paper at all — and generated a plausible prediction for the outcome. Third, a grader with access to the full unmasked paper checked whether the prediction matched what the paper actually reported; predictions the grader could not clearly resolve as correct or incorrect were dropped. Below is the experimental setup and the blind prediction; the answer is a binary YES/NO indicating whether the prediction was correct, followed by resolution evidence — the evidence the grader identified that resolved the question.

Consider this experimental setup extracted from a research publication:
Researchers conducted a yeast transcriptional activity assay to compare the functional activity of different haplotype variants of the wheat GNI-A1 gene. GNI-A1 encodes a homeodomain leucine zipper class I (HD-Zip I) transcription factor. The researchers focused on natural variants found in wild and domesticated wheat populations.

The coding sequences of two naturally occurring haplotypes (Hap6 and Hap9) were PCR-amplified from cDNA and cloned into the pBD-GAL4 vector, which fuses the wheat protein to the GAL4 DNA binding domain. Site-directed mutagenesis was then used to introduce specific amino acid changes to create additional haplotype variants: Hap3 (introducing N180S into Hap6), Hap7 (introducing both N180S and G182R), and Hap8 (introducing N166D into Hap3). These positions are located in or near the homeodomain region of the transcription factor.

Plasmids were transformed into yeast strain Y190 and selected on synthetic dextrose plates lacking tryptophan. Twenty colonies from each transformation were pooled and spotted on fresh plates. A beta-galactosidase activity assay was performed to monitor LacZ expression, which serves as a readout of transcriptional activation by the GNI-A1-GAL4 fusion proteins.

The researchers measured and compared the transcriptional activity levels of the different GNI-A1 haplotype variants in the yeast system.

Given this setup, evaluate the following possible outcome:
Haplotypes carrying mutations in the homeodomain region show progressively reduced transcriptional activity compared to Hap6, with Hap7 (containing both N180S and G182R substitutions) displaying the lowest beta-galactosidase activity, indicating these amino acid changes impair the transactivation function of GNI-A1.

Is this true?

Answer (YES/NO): NO